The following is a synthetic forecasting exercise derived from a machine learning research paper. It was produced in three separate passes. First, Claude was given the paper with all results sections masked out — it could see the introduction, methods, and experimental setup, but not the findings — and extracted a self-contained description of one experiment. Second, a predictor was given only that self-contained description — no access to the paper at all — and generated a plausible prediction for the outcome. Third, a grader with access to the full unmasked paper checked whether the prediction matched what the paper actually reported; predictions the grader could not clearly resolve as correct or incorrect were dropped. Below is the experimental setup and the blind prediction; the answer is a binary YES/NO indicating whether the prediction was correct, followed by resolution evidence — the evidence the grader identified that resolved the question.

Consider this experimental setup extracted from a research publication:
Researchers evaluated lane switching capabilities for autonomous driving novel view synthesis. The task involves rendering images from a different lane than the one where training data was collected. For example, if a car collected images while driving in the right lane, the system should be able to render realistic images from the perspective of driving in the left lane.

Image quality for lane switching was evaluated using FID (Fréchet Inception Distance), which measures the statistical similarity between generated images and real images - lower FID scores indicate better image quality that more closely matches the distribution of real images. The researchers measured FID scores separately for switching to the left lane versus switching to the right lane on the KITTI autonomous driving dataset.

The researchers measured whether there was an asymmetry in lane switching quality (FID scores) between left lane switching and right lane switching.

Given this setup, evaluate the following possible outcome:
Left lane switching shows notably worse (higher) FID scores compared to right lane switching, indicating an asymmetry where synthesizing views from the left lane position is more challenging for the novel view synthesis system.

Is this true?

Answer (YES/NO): YES